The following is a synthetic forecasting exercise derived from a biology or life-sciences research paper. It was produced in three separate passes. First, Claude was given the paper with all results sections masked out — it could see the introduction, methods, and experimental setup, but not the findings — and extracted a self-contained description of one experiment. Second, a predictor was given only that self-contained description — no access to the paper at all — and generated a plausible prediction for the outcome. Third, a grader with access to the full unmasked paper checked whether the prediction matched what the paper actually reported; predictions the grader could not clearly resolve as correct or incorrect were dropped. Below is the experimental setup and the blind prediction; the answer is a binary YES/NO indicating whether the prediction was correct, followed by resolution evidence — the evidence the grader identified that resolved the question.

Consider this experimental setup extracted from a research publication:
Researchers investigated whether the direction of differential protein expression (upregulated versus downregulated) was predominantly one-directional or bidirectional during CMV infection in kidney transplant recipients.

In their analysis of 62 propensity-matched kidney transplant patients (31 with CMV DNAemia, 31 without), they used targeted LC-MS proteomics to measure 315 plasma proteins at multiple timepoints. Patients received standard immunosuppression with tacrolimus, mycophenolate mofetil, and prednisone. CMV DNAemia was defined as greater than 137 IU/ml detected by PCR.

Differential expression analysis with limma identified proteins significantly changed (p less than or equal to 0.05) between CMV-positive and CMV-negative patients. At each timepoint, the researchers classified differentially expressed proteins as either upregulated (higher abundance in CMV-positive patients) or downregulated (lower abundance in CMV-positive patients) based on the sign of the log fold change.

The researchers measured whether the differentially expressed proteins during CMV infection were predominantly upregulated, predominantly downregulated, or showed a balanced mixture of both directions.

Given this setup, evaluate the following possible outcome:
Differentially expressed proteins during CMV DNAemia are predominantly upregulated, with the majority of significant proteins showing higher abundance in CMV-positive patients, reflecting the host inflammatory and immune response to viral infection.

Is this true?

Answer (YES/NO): YES